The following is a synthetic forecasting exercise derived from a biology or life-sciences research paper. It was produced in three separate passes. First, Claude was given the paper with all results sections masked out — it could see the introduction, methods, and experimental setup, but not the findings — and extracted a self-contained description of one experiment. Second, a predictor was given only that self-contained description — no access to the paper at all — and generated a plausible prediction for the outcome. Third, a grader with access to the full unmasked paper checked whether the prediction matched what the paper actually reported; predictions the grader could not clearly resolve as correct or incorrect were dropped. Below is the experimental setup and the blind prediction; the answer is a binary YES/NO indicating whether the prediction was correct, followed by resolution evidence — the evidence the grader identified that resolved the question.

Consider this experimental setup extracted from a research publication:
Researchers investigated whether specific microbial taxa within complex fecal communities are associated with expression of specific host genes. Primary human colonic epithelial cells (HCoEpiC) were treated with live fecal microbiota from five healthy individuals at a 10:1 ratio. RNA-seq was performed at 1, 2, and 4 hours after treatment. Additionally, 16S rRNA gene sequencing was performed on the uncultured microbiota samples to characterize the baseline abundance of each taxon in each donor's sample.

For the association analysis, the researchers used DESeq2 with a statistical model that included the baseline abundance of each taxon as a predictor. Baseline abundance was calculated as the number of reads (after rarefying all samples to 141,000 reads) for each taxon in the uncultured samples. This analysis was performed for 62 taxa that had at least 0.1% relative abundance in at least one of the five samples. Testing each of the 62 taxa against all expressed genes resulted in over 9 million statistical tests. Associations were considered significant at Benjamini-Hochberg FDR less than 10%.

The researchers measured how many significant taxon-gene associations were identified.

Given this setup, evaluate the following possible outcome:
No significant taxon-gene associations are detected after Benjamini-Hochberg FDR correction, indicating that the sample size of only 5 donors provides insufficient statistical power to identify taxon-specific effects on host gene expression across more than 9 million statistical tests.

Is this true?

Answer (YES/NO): NO